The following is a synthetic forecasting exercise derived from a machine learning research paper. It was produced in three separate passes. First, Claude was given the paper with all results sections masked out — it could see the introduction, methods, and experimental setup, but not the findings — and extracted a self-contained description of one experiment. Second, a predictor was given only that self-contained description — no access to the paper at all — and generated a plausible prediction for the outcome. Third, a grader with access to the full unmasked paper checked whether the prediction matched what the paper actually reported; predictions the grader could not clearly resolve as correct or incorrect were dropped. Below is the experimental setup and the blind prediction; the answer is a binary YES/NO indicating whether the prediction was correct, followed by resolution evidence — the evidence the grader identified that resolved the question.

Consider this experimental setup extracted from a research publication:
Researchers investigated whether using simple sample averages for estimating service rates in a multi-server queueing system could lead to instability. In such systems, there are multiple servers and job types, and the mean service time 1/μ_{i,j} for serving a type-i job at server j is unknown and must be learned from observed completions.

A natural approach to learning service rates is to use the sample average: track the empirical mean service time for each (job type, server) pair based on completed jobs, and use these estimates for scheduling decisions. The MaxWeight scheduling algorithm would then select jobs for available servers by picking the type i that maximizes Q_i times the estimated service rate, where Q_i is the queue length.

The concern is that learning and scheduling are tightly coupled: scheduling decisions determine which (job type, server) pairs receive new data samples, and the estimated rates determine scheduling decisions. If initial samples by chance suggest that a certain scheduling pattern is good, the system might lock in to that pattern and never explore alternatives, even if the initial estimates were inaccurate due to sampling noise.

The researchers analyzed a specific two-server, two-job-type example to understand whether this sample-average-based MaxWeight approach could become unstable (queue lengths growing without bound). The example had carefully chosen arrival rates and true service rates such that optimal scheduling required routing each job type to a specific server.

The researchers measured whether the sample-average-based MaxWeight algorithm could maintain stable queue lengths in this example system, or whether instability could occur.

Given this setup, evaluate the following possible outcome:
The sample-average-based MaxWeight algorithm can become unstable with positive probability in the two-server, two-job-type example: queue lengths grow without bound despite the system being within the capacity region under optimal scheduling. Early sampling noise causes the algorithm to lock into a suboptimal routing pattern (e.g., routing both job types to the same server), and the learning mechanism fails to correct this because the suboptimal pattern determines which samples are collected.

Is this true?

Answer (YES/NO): YES